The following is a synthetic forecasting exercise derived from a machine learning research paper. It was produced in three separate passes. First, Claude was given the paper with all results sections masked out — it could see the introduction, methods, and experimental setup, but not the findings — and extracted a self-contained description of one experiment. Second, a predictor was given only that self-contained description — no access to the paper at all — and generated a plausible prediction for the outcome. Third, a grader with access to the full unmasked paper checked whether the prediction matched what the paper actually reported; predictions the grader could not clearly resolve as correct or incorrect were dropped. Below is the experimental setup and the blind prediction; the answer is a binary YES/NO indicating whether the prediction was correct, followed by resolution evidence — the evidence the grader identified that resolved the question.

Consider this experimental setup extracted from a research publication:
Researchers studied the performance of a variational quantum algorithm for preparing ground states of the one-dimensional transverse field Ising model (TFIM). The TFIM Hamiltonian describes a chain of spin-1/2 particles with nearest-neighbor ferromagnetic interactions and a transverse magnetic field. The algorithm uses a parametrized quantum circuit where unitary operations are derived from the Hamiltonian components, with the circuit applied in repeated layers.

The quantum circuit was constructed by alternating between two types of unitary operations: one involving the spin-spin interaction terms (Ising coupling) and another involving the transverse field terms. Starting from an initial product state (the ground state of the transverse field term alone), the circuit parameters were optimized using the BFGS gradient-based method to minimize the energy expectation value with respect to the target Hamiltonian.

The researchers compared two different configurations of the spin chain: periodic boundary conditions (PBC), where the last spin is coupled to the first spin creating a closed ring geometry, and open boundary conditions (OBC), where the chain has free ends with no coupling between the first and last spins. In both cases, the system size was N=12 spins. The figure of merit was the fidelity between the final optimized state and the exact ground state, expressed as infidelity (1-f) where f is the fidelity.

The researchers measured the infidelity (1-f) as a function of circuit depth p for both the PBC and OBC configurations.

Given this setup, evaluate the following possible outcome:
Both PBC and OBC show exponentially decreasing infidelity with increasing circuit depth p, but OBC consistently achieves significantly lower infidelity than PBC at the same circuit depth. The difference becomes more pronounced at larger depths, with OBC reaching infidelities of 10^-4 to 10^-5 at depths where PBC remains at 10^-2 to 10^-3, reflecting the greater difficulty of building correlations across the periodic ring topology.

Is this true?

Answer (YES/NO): NO